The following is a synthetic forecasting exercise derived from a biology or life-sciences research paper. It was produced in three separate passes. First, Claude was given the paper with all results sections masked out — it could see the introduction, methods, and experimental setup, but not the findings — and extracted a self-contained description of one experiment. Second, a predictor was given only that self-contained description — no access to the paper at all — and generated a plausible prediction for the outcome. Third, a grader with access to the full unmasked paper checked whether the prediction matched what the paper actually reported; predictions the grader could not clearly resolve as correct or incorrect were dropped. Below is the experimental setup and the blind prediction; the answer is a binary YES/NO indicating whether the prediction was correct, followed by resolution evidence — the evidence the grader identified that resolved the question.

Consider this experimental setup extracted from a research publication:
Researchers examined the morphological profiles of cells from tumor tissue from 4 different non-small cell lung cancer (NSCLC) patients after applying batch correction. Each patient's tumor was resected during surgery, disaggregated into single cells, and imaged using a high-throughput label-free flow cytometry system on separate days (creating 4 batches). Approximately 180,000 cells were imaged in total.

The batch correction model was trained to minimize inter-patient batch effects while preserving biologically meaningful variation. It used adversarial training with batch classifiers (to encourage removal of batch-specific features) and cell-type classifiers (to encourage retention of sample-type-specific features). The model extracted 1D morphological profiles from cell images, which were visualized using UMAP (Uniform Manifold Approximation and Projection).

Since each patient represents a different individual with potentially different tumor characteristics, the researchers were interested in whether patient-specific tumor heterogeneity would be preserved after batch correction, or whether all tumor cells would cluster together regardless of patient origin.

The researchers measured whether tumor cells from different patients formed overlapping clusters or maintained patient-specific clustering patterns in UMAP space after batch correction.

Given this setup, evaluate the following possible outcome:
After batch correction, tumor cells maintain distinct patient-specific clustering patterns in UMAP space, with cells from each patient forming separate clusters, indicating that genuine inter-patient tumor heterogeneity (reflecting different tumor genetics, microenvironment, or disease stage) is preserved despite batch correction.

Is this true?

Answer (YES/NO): NO